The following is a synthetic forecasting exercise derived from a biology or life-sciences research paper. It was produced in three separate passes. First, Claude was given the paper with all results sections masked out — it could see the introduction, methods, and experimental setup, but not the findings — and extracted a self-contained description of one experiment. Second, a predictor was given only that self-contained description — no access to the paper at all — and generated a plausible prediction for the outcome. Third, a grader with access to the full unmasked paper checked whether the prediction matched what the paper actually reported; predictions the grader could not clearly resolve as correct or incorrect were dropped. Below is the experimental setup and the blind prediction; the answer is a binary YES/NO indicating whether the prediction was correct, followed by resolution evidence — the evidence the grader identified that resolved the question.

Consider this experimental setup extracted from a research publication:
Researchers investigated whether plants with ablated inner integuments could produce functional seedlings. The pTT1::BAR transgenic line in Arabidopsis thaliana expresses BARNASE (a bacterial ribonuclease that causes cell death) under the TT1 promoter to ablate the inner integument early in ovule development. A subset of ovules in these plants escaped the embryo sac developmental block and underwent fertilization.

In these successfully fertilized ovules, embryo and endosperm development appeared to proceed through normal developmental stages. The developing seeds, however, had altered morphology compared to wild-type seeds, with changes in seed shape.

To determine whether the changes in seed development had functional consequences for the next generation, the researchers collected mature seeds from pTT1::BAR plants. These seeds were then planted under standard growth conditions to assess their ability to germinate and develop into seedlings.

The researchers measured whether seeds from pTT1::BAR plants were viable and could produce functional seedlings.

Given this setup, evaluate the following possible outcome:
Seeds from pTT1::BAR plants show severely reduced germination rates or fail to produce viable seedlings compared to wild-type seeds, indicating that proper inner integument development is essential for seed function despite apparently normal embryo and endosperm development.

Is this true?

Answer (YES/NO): NO